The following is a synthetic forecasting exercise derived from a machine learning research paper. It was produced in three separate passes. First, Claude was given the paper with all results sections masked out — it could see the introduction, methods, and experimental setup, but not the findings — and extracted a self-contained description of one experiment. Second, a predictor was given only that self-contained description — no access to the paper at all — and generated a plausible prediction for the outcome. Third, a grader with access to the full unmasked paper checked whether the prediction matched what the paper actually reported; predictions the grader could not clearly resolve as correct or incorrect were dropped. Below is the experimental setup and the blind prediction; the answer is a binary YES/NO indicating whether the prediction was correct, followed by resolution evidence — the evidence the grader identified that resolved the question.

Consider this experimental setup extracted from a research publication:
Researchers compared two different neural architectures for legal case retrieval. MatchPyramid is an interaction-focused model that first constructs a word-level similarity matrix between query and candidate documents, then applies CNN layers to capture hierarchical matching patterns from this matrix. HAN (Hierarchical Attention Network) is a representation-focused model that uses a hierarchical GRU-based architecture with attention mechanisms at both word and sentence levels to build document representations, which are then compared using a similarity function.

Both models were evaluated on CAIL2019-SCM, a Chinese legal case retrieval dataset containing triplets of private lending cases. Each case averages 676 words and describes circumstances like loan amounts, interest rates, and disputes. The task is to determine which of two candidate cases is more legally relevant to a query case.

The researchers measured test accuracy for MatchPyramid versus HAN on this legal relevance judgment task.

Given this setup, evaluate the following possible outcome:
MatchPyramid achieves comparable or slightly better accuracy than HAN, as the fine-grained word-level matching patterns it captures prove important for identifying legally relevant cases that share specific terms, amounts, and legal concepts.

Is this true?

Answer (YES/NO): YES